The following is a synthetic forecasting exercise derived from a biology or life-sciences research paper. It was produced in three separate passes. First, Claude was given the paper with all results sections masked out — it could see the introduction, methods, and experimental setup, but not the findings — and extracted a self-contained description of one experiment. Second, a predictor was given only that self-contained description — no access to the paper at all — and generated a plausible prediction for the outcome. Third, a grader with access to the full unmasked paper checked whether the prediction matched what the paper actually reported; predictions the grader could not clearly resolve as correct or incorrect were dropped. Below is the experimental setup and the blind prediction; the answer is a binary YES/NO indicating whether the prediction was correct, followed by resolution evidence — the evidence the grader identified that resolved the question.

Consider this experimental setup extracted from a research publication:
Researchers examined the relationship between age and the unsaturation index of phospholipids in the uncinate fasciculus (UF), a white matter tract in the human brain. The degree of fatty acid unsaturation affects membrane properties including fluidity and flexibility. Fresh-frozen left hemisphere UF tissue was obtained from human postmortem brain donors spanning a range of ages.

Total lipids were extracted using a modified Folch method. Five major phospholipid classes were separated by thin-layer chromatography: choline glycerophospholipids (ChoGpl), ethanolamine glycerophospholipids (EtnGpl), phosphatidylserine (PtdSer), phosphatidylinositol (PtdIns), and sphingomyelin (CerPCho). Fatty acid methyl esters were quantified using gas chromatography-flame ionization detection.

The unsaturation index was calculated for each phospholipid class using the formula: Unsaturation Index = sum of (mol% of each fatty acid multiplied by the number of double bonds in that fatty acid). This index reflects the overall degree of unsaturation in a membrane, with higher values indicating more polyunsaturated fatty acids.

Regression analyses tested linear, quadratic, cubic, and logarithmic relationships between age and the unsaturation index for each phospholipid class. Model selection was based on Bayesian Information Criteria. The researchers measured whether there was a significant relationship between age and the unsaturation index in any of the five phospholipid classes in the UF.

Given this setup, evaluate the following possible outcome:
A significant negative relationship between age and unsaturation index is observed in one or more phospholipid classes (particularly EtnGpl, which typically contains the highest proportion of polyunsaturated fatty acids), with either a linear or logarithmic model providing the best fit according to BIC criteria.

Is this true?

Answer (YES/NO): NO